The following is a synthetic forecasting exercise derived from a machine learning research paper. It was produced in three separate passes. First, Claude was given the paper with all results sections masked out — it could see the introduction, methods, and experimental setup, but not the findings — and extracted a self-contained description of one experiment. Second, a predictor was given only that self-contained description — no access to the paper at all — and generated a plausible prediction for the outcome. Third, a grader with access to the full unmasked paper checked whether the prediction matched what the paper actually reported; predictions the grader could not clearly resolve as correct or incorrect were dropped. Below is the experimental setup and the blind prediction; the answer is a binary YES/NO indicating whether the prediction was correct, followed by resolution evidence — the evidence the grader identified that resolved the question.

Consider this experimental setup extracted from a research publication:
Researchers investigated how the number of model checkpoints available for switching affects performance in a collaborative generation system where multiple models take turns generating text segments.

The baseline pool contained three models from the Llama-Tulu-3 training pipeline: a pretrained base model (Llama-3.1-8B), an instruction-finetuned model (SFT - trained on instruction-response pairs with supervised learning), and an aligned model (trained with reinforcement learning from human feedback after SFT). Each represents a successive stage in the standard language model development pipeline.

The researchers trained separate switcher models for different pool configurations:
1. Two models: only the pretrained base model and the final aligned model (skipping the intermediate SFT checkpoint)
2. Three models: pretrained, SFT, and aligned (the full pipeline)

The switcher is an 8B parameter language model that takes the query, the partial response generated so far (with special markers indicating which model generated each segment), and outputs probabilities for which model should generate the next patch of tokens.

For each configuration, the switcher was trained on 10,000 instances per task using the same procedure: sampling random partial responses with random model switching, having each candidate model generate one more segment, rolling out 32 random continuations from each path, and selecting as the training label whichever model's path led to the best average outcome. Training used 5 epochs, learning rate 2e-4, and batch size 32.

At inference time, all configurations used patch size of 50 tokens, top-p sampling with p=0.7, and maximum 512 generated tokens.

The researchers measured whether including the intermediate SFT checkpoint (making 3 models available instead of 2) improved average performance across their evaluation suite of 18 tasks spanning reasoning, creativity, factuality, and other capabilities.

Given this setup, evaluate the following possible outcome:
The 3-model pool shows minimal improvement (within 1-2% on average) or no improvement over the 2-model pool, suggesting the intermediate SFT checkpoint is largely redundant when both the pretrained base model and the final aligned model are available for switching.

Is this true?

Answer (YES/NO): NO